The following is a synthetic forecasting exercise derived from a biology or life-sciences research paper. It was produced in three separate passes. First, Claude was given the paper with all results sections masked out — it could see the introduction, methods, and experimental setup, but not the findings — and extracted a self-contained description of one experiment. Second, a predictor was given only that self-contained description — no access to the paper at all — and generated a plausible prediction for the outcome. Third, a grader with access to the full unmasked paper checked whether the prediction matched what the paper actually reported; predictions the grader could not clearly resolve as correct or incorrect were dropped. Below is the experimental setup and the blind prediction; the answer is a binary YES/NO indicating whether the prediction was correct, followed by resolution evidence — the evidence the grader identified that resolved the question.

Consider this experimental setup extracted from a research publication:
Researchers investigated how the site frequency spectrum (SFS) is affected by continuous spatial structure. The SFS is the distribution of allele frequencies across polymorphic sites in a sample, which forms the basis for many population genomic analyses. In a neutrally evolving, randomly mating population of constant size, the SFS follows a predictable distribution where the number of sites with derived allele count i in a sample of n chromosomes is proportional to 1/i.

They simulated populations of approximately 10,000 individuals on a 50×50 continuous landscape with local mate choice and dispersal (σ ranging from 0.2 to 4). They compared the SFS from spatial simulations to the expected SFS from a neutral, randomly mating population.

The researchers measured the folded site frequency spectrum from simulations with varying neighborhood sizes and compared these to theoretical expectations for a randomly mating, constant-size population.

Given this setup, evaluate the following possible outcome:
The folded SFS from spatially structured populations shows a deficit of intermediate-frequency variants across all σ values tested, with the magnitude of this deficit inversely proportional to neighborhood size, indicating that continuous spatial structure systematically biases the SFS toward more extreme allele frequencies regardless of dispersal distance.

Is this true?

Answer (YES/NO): NO